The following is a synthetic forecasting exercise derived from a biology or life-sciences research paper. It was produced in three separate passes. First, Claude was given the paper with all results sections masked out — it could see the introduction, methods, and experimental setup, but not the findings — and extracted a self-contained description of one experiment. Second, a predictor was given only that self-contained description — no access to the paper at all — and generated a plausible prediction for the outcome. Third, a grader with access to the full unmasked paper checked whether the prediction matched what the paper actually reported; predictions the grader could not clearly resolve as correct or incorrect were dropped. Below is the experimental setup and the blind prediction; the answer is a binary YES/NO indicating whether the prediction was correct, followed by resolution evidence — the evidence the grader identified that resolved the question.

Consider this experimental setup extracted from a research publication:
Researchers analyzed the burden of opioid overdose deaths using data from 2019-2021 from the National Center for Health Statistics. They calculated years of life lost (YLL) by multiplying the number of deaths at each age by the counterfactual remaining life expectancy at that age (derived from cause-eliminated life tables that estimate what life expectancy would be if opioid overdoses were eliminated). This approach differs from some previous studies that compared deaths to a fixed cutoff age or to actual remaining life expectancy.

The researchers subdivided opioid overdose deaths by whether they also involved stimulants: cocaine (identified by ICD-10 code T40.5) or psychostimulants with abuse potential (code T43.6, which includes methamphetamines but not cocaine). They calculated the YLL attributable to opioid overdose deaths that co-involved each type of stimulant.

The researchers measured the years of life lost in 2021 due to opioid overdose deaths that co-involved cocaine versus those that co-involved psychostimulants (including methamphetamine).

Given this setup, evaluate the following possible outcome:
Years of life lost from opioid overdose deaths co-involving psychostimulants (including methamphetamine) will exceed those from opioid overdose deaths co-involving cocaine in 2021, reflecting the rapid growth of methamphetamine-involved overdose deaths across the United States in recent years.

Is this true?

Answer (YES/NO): YES